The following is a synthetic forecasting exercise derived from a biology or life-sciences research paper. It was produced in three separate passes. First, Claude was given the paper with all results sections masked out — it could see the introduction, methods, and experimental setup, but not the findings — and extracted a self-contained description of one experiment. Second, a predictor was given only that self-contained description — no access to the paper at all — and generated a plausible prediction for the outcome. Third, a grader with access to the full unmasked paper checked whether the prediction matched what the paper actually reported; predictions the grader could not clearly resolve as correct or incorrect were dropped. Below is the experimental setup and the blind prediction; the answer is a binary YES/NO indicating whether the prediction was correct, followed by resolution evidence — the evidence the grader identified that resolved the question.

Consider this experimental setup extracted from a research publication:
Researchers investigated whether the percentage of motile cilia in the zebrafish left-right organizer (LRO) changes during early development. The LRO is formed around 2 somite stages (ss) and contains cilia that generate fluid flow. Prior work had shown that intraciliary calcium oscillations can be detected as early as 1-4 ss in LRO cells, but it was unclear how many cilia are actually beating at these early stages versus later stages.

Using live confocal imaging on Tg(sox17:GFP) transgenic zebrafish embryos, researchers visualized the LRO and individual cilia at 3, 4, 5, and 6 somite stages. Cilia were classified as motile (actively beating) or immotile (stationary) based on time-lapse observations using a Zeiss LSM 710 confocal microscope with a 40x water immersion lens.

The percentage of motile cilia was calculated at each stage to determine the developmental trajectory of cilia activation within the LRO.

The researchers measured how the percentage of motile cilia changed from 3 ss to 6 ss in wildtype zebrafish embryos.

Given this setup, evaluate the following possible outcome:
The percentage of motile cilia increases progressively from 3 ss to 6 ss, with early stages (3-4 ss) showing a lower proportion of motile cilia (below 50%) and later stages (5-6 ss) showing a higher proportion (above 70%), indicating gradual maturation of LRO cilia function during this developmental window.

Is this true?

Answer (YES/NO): NO